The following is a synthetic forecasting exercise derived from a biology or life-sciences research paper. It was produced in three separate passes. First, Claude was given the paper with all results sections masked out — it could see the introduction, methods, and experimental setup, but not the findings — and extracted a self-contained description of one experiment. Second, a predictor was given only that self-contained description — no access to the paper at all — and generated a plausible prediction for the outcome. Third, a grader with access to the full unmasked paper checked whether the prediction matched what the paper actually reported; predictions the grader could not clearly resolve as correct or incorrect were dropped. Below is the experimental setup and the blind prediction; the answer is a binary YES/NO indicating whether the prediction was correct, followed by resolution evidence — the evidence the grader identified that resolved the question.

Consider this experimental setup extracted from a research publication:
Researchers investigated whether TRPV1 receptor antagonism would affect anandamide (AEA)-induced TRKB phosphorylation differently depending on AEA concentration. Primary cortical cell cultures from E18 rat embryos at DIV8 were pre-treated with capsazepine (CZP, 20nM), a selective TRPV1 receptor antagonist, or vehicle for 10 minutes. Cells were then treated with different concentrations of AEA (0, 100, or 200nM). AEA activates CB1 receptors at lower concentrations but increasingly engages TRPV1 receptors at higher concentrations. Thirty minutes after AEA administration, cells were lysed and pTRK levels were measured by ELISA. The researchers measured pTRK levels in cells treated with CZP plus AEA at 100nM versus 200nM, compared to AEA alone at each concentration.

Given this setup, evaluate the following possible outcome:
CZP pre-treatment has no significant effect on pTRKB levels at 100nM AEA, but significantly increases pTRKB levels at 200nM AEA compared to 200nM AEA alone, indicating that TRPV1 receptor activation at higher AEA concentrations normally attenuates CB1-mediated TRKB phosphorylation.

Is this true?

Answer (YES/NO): NO